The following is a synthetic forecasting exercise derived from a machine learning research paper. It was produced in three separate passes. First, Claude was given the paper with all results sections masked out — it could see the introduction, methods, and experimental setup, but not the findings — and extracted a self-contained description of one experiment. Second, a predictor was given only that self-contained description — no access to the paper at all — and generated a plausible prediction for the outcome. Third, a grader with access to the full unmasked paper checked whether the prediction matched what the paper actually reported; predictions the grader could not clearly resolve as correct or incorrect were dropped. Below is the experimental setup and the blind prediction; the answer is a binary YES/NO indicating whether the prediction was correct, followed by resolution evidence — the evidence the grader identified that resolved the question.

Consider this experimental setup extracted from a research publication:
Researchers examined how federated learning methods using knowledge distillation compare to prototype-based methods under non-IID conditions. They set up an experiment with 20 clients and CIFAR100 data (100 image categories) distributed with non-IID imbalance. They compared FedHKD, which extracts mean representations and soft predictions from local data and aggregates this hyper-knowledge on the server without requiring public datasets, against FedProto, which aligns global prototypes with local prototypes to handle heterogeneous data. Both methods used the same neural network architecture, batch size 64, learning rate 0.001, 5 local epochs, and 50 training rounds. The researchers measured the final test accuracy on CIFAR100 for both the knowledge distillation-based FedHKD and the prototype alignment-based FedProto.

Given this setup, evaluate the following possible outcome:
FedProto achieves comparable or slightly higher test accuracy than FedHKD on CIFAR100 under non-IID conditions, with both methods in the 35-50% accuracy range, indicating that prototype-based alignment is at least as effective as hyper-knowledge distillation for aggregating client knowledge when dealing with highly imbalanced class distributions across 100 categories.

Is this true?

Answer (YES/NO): NO